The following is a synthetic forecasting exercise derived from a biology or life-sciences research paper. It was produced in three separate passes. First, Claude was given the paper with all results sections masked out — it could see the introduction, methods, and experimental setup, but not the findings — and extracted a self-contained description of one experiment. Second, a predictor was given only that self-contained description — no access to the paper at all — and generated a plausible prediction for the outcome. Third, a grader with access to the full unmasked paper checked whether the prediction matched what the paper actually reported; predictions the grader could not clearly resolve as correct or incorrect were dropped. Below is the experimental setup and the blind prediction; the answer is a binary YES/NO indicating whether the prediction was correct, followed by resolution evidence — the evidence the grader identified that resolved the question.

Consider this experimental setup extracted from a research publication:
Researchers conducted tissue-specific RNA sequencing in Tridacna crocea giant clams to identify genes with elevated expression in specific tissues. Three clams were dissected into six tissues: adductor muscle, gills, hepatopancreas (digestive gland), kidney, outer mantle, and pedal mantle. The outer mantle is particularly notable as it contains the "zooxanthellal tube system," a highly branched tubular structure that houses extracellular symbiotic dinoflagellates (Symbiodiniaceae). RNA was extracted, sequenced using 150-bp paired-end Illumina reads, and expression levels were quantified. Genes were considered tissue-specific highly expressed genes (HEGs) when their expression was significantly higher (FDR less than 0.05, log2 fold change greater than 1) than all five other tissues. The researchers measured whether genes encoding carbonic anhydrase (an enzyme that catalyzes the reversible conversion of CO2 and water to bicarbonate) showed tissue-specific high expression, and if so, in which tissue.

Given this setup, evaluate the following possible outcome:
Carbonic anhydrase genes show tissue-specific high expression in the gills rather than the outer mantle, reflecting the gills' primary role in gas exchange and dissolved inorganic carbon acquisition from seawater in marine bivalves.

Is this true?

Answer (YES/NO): NO